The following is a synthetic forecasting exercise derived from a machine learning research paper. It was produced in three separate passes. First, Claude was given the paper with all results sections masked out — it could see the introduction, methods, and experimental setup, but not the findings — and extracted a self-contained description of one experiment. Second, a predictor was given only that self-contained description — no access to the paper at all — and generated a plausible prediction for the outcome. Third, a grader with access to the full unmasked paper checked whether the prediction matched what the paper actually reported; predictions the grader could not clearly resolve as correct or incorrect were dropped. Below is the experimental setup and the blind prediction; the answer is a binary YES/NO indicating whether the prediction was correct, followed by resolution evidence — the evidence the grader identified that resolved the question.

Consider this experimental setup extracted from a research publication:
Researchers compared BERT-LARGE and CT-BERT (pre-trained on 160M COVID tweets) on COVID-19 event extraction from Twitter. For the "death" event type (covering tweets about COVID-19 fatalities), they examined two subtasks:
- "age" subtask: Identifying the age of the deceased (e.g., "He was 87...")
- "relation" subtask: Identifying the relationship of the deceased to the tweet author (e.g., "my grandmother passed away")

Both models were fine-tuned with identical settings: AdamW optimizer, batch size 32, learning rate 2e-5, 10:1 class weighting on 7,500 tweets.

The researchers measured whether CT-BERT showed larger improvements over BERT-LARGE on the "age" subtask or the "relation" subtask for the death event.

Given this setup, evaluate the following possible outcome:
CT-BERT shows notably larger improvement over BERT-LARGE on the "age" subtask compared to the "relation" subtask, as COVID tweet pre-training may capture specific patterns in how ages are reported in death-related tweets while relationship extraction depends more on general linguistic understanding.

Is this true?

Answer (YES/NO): NO